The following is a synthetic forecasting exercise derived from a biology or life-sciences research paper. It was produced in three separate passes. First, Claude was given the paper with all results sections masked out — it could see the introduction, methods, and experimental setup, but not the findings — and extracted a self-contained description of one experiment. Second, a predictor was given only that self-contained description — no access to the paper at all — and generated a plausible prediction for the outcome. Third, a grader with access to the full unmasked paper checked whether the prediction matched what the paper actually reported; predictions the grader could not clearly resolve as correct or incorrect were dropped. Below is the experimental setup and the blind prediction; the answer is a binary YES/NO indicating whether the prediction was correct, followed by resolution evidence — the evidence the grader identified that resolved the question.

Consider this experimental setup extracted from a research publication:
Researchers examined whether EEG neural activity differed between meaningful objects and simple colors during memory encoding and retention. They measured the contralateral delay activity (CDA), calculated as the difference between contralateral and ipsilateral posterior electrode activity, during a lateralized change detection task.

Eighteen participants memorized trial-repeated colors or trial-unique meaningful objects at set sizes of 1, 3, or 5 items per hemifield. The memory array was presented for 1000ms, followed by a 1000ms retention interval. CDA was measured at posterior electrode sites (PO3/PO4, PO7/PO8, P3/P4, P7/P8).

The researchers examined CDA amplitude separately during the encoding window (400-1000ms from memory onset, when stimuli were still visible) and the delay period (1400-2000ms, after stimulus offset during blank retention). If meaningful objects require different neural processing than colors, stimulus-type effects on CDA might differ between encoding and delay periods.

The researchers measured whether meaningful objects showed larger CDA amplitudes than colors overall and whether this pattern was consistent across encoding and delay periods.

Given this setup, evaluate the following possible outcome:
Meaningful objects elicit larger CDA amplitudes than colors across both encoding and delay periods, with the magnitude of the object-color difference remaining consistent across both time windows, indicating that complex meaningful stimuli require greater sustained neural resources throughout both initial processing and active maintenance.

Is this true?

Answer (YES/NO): YES